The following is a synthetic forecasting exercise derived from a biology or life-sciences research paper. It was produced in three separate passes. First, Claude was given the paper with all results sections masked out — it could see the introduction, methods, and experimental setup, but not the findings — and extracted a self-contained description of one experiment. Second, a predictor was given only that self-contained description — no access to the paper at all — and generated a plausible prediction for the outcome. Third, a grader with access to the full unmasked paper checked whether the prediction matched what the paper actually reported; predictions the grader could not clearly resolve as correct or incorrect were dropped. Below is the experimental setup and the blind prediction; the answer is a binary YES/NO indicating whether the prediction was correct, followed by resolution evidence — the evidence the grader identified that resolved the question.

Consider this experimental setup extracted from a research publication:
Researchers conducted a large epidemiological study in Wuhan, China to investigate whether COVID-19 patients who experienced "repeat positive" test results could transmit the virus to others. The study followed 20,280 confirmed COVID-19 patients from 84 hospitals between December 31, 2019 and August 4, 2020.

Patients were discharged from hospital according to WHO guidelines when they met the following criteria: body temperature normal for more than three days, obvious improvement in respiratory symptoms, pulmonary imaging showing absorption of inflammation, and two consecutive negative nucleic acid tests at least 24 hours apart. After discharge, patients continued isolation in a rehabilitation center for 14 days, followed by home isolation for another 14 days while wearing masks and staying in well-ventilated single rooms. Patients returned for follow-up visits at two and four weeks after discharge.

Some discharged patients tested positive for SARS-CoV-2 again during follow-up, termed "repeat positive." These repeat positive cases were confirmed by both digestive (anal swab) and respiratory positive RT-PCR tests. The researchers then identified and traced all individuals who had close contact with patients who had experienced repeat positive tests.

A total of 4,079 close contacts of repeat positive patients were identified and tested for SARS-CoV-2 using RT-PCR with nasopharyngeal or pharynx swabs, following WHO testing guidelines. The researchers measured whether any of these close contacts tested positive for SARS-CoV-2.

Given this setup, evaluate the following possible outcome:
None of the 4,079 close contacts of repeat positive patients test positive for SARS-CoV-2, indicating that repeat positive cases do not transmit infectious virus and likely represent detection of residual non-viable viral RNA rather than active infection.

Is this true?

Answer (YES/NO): YES